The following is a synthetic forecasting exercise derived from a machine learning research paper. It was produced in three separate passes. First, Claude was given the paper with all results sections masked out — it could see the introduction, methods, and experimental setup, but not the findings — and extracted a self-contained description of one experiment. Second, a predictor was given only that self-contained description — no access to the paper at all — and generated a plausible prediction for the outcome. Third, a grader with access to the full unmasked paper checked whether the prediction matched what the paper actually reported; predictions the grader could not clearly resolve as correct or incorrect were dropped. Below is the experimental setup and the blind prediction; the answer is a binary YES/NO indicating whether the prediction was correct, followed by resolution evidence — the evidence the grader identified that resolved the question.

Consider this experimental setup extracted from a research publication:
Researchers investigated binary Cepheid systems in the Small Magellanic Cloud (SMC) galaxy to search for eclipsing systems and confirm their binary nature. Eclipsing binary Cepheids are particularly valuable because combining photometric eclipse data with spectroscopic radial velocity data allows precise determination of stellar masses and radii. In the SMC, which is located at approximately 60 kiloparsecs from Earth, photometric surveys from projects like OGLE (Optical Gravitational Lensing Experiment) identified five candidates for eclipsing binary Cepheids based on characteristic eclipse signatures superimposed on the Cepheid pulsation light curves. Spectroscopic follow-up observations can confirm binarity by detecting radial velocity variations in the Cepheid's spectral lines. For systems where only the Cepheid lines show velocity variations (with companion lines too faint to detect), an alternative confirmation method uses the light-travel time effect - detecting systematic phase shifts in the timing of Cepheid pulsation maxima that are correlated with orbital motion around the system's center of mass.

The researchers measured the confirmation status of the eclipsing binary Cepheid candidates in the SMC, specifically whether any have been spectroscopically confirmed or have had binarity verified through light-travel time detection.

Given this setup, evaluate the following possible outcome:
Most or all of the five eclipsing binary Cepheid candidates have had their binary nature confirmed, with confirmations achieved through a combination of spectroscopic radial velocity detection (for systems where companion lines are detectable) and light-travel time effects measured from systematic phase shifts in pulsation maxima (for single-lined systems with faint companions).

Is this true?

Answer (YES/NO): NO